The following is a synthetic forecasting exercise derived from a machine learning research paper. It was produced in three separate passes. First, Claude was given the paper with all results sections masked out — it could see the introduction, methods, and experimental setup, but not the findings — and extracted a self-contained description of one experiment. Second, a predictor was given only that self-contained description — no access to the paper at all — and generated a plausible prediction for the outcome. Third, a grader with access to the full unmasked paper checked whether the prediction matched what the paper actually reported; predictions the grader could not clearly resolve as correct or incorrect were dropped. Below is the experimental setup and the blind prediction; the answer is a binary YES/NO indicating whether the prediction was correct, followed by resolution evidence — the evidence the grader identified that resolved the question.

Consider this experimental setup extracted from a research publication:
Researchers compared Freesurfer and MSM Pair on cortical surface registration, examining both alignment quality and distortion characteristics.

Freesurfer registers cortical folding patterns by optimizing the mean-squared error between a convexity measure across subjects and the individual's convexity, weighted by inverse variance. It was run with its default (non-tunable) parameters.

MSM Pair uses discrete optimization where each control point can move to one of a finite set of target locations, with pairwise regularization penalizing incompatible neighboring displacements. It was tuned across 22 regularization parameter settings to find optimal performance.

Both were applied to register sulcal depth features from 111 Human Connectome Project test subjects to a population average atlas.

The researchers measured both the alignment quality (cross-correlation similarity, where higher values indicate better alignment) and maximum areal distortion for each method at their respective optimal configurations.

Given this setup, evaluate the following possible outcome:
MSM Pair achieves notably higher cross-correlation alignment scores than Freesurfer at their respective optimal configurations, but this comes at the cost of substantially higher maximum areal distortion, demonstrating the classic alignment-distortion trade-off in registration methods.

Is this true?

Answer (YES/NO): NO